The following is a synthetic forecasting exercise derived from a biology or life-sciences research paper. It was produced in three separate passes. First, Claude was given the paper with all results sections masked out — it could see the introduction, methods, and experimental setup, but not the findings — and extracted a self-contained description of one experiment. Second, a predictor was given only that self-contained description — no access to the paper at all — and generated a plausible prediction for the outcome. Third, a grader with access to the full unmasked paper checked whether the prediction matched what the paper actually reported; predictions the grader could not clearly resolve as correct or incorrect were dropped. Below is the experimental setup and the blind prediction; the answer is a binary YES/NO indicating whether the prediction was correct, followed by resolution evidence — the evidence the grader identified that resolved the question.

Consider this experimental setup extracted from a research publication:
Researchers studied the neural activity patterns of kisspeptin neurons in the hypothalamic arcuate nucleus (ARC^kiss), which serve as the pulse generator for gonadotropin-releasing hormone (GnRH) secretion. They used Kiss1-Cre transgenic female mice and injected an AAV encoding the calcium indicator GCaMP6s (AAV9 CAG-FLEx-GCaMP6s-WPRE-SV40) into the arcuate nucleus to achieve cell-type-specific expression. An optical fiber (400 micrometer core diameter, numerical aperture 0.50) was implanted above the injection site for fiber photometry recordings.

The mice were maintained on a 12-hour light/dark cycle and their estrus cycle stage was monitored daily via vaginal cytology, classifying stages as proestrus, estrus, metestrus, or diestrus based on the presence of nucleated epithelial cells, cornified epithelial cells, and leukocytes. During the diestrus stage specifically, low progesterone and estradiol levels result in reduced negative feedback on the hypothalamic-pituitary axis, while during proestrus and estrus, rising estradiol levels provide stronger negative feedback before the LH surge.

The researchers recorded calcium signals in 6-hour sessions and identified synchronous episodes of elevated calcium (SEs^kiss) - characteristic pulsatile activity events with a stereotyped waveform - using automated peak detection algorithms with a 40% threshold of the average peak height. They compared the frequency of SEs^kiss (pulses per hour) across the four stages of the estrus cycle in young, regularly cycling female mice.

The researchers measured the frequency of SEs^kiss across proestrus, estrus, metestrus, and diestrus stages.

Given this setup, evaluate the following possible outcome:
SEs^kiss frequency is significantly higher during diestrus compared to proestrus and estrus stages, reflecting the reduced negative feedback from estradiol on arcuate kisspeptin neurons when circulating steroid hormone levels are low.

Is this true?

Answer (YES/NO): YES